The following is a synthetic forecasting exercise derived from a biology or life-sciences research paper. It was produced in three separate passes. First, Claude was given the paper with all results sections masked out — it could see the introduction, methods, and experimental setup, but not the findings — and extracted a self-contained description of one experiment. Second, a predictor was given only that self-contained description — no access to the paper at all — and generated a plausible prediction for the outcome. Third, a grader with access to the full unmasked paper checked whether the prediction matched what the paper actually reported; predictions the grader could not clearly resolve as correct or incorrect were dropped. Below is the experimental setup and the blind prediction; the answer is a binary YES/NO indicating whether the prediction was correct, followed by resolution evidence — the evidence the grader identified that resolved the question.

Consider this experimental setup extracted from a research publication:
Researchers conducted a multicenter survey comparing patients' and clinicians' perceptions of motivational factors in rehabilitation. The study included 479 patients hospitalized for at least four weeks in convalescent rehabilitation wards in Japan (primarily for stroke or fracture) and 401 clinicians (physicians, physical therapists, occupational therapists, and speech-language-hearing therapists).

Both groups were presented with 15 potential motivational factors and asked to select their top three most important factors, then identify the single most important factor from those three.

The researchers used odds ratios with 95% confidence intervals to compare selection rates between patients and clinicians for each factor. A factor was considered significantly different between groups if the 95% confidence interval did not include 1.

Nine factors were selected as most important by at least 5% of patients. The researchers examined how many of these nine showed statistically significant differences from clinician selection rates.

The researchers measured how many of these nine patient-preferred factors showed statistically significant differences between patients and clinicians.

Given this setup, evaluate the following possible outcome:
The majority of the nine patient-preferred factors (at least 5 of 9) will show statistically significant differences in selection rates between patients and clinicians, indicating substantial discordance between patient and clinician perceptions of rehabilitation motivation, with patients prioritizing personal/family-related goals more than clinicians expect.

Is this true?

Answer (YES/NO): NO